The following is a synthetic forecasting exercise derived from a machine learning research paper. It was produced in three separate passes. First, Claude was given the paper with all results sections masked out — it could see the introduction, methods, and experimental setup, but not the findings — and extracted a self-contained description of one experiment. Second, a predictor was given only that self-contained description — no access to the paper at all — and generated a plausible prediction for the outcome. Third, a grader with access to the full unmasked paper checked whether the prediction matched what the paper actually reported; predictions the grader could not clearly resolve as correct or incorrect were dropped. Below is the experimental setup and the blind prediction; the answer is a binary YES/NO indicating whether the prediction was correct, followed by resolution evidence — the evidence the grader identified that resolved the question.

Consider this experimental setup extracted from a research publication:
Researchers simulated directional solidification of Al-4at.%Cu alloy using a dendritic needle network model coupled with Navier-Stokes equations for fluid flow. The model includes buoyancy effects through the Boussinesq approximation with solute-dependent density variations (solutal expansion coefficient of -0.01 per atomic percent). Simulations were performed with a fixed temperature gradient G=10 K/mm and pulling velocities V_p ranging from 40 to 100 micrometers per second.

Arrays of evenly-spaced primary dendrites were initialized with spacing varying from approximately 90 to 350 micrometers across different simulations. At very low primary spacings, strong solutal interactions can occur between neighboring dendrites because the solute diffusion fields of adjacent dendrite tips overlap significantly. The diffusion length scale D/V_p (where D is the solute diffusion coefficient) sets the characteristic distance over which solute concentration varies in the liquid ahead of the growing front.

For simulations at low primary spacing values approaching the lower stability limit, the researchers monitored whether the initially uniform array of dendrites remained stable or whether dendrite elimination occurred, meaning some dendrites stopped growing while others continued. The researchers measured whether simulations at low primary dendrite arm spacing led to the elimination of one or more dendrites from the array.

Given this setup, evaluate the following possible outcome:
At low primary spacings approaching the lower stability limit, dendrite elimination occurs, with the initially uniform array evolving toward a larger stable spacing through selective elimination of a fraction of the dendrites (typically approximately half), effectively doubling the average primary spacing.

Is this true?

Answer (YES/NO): NO